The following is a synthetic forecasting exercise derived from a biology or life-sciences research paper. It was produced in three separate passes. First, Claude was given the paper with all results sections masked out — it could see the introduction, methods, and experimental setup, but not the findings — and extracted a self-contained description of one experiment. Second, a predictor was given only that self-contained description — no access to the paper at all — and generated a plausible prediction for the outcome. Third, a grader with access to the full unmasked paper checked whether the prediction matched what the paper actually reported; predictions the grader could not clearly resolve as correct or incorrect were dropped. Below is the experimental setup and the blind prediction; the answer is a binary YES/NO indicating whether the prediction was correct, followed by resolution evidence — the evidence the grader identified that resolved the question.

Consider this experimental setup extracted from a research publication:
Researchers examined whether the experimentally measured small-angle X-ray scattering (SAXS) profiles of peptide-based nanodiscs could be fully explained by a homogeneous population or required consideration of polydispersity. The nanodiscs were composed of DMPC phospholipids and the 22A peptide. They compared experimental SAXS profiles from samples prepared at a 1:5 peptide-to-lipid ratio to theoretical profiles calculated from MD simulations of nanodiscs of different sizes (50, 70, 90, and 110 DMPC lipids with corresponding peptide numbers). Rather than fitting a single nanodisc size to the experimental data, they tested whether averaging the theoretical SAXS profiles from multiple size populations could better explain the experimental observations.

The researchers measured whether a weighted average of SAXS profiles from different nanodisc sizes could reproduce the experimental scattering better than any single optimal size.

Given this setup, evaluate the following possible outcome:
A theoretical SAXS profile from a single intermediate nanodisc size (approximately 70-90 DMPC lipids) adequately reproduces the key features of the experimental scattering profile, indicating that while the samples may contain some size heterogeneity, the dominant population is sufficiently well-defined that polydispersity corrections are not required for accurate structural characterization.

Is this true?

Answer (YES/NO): NO